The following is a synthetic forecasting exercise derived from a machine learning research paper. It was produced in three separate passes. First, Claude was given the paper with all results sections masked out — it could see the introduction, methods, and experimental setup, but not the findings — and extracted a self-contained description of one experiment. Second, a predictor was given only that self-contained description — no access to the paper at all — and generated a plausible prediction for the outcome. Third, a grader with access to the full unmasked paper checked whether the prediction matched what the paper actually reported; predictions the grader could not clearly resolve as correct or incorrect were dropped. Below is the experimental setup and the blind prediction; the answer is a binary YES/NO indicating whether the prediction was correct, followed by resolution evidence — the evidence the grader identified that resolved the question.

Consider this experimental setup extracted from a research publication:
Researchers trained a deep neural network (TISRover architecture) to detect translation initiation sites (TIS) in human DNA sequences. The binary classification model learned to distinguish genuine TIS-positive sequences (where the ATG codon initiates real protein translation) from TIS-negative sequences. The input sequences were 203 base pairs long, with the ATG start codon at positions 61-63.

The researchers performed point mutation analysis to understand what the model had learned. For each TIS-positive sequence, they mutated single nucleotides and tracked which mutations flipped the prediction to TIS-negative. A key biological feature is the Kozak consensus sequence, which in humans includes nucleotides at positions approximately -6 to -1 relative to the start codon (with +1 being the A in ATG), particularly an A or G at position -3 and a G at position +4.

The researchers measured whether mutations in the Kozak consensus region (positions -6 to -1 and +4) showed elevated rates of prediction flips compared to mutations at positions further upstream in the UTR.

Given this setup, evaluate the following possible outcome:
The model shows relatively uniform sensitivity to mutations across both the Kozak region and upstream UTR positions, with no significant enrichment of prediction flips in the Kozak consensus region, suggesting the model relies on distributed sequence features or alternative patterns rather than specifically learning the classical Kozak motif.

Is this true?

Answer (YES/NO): NO